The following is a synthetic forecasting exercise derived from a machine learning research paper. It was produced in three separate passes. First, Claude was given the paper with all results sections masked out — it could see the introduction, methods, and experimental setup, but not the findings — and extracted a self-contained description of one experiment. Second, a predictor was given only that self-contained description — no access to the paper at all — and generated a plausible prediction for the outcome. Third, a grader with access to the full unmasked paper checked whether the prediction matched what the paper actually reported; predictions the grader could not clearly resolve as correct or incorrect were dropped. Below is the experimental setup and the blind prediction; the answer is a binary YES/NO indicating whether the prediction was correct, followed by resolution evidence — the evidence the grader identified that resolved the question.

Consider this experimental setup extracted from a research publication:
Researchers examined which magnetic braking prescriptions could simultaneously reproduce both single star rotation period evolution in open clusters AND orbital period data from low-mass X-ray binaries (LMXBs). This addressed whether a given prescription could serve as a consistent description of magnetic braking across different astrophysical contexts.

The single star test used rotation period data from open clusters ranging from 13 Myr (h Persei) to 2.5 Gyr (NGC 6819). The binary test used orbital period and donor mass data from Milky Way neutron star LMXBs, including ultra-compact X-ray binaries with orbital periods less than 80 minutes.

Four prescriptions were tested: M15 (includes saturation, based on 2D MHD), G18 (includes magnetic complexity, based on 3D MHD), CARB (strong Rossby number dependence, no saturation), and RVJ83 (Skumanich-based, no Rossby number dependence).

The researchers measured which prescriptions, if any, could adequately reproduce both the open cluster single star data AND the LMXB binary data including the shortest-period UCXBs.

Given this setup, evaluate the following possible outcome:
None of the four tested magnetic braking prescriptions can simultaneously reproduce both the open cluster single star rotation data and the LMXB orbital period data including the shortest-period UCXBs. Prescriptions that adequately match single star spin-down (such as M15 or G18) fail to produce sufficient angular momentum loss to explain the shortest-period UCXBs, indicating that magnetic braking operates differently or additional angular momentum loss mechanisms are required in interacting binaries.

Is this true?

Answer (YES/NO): NO